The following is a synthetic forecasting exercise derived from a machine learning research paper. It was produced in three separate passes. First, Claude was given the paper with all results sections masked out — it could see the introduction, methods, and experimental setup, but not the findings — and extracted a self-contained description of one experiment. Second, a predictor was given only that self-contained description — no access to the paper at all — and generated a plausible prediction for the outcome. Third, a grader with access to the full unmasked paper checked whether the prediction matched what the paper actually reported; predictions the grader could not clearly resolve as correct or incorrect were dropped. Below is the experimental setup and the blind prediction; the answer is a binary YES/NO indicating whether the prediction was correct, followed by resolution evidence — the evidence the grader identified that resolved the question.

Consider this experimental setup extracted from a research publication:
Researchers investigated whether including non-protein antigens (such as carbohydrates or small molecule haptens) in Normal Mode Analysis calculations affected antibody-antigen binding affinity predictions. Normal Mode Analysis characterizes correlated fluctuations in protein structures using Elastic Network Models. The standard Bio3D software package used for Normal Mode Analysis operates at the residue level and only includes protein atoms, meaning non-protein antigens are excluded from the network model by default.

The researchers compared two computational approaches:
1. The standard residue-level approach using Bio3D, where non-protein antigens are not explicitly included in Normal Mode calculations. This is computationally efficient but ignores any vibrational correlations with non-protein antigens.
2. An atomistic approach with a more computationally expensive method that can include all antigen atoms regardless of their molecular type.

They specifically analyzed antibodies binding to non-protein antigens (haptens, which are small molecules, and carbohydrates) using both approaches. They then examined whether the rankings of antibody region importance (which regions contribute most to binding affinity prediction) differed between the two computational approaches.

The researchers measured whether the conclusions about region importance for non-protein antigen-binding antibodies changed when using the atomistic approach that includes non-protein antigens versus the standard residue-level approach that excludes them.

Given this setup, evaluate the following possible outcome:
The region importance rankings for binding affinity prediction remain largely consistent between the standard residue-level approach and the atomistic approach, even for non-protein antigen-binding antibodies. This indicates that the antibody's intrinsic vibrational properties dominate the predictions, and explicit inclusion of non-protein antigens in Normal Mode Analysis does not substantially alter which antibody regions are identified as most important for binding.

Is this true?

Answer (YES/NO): YES